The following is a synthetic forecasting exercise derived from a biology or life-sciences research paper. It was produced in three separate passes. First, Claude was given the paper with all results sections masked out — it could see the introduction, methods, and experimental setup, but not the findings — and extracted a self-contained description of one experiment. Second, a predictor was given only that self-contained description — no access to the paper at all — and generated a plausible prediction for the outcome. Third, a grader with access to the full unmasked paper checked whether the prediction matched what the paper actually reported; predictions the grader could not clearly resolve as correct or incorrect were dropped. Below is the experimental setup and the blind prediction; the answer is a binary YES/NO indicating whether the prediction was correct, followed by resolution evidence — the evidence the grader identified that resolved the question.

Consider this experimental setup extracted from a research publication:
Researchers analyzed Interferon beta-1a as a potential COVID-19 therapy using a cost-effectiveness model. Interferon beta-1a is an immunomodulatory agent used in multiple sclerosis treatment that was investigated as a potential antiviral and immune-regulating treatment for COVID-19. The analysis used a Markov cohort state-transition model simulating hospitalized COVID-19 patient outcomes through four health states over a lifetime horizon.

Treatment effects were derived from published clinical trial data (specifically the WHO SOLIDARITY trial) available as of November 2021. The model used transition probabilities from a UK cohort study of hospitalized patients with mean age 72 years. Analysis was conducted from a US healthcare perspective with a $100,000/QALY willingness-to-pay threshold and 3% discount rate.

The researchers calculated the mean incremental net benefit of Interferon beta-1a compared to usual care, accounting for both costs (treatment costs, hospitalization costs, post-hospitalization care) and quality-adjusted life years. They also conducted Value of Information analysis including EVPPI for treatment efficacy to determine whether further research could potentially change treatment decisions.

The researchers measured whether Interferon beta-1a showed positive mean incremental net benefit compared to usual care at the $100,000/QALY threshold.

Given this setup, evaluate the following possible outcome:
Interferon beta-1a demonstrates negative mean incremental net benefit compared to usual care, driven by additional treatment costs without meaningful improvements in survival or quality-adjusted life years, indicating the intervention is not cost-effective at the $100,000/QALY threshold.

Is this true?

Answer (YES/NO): NO